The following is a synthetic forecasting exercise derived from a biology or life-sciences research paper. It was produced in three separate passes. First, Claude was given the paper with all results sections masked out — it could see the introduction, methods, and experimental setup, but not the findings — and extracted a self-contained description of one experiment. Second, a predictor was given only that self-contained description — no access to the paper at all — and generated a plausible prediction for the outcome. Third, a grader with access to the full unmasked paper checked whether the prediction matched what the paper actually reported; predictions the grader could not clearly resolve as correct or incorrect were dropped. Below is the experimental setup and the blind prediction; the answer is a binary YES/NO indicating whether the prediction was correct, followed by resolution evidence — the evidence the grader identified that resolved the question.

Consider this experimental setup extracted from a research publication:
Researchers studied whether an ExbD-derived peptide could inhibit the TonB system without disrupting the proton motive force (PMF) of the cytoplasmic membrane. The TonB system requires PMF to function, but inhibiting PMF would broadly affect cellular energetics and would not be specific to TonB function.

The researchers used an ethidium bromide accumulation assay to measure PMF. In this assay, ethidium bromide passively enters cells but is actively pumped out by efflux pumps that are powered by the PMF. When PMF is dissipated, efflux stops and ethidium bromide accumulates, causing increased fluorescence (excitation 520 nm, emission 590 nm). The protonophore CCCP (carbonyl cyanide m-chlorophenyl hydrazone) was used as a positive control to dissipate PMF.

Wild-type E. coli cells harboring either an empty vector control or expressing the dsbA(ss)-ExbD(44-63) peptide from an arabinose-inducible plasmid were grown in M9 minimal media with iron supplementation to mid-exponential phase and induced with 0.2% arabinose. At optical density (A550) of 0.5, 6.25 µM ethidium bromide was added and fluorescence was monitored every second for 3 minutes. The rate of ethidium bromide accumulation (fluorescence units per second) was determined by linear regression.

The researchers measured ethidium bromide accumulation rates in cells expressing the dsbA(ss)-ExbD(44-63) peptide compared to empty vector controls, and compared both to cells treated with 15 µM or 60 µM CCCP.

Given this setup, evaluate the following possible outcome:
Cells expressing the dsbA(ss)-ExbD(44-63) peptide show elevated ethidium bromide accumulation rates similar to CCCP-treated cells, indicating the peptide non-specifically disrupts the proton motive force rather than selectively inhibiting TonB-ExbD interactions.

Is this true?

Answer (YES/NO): NO